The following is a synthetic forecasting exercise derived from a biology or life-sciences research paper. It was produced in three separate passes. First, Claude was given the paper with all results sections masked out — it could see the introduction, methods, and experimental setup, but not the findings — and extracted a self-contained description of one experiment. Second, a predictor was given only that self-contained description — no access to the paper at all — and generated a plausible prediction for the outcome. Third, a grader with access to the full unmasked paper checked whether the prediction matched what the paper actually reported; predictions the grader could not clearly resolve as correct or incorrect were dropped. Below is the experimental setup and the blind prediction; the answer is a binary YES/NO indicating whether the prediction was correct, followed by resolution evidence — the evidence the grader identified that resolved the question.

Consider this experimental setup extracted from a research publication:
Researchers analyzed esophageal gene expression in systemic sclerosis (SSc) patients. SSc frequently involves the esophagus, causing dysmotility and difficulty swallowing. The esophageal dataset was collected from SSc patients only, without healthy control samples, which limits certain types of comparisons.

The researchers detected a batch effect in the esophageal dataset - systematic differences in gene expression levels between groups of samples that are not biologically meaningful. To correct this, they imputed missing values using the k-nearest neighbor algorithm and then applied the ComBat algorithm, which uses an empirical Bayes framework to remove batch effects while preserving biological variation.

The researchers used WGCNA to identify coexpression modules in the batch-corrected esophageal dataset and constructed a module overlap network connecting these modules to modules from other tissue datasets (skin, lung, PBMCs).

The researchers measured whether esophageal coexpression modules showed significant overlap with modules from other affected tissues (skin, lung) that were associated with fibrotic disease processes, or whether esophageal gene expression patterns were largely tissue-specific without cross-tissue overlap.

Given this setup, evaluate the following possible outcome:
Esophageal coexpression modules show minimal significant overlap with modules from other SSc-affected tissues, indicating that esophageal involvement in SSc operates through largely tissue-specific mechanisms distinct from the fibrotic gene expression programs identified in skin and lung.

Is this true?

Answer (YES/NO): NO